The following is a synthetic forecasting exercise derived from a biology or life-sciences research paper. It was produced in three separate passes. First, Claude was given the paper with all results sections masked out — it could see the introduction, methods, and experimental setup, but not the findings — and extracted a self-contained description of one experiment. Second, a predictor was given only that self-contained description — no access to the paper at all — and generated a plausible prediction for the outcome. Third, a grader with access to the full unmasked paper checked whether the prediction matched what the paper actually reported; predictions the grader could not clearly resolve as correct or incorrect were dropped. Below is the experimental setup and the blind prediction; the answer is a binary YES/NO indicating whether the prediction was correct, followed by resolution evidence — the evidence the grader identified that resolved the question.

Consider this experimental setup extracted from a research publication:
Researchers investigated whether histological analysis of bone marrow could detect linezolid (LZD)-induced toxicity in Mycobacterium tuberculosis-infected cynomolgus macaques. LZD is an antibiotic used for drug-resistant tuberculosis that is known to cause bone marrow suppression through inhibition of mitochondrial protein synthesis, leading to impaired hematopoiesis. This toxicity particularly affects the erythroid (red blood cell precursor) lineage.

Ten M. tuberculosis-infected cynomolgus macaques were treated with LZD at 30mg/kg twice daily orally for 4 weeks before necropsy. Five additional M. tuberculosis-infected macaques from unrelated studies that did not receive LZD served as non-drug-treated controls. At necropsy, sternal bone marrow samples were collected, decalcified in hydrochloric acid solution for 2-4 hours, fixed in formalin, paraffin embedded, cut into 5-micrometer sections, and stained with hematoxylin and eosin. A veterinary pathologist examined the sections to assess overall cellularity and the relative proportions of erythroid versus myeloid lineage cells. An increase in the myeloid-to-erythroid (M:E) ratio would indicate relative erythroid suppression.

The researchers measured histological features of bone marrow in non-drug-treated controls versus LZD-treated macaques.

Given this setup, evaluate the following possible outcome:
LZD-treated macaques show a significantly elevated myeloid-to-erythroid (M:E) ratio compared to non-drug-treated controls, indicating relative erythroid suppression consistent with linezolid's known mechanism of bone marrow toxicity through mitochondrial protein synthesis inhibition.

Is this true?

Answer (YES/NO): NO